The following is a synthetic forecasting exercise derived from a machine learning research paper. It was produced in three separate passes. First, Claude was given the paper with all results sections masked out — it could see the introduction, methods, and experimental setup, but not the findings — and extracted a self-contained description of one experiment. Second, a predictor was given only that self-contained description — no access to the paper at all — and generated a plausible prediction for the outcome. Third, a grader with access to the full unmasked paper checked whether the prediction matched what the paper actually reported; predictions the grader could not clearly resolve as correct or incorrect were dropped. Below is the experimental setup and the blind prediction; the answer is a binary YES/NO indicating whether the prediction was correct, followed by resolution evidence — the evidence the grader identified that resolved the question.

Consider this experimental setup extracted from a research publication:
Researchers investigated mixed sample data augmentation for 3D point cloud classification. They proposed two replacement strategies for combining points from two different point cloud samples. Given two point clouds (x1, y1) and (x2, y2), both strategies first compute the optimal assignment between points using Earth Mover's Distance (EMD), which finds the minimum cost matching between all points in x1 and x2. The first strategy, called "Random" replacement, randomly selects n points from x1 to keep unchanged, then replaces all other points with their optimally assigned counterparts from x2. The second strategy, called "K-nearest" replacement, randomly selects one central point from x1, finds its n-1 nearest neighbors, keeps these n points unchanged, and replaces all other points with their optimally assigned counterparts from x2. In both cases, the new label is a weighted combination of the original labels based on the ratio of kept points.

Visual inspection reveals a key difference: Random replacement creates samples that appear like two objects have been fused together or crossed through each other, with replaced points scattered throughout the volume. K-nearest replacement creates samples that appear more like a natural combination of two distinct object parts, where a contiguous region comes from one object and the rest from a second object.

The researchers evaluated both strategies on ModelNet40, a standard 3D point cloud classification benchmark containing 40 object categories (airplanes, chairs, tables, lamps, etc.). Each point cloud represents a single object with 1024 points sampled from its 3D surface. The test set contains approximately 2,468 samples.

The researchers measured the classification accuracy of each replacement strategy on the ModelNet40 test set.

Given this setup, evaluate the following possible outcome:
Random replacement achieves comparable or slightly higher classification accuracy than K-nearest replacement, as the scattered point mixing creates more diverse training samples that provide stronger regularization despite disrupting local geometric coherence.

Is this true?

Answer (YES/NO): NO